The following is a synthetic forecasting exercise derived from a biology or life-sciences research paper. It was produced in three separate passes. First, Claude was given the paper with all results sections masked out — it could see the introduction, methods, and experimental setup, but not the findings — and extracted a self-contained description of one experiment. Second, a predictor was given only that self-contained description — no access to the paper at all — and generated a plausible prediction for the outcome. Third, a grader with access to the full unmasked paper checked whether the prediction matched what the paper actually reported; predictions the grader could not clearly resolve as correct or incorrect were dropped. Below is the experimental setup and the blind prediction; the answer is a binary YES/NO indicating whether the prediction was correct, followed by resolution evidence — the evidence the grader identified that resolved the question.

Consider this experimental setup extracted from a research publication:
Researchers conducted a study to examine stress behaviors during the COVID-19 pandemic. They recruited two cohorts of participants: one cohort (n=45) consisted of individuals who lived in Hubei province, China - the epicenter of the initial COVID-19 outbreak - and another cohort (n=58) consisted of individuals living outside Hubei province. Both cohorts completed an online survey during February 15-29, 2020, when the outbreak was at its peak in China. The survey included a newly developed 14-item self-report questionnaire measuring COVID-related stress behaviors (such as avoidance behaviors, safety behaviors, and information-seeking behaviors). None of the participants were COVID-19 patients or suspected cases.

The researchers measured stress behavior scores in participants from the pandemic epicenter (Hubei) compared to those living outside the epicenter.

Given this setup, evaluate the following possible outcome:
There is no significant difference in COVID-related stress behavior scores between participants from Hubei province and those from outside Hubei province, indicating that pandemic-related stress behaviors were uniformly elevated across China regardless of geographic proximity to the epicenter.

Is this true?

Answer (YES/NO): NO